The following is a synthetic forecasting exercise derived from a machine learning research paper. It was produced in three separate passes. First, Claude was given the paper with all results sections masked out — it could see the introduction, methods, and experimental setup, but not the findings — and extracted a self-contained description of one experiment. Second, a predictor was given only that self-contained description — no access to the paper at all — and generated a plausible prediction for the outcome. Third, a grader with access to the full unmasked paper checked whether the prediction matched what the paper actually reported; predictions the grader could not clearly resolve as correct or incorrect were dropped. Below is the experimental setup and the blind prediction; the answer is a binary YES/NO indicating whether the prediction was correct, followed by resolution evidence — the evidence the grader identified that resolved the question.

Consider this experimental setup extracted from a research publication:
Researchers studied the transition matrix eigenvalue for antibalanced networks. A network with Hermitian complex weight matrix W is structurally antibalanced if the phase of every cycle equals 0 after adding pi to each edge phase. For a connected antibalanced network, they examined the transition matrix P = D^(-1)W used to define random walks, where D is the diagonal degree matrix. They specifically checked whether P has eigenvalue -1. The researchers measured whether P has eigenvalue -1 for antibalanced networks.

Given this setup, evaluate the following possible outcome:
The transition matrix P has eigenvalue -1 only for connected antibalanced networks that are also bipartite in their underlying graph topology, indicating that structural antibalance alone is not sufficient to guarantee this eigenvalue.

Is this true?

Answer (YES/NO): NO